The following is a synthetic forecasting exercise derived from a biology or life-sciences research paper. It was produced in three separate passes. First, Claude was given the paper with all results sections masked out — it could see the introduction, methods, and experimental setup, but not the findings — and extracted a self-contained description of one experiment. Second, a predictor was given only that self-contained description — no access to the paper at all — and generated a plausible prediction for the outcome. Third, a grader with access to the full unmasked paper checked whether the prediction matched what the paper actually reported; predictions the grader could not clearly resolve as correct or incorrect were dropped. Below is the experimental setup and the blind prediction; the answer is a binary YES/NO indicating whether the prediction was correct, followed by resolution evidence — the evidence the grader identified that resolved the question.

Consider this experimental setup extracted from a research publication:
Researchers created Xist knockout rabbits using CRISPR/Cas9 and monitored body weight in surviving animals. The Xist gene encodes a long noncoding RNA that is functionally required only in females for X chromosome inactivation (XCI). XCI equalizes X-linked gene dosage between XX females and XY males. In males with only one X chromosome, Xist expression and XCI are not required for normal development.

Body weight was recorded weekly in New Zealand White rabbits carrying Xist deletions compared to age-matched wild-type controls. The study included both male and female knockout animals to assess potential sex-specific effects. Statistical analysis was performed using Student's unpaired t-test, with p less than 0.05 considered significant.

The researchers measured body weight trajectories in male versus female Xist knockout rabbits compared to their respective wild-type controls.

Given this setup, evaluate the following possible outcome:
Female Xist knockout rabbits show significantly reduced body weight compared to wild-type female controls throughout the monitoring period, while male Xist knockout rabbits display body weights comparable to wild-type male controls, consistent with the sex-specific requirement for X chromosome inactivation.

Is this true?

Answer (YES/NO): NO